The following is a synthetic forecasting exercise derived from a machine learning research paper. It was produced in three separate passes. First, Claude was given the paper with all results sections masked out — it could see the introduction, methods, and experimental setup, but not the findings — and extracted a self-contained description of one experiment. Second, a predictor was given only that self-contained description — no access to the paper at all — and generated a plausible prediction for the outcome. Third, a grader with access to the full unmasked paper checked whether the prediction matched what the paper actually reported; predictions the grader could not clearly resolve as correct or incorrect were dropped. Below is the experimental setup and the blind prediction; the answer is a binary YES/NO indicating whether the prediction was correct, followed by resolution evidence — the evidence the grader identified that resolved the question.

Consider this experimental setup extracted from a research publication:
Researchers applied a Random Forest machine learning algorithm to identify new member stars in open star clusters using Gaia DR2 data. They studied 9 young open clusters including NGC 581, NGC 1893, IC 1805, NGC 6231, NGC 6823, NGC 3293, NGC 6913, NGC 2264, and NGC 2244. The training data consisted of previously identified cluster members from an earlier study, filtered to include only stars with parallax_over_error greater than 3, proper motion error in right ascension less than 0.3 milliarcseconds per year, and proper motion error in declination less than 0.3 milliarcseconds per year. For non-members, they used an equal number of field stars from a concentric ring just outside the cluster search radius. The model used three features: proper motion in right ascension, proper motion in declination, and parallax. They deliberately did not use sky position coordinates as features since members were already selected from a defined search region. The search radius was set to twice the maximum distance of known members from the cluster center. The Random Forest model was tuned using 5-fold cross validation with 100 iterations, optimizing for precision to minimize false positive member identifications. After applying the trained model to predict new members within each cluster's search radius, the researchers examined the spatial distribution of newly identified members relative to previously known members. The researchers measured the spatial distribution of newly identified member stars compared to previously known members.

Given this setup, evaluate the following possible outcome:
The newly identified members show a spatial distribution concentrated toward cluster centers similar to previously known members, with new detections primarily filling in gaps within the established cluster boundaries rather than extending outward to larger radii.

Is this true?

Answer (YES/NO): NO